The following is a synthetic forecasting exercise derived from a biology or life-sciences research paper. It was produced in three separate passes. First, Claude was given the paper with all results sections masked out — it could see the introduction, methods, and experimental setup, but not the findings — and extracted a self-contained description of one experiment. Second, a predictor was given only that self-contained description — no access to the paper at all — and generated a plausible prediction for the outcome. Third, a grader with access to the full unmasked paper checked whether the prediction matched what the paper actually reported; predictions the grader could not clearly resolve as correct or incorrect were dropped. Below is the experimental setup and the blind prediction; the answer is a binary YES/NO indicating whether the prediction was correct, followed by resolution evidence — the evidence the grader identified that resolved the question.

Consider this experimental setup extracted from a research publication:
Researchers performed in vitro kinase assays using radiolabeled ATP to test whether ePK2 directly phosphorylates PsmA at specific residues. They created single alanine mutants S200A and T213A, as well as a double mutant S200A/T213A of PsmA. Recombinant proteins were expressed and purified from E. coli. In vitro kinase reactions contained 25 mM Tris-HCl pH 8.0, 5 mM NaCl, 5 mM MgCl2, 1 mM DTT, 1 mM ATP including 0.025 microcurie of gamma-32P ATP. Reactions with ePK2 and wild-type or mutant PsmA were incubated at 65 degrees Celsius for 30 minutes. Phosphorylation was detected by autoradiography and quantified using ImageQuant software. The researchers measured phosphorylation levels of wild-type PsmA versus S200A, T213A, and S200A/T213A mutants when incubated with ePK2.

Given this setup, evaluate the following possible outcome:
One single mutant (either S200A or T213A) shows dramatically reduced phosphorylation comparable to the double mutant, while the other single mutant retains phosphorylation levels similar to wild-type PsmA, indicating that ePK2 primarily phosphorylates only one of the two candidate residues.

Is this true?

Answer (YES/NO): NO